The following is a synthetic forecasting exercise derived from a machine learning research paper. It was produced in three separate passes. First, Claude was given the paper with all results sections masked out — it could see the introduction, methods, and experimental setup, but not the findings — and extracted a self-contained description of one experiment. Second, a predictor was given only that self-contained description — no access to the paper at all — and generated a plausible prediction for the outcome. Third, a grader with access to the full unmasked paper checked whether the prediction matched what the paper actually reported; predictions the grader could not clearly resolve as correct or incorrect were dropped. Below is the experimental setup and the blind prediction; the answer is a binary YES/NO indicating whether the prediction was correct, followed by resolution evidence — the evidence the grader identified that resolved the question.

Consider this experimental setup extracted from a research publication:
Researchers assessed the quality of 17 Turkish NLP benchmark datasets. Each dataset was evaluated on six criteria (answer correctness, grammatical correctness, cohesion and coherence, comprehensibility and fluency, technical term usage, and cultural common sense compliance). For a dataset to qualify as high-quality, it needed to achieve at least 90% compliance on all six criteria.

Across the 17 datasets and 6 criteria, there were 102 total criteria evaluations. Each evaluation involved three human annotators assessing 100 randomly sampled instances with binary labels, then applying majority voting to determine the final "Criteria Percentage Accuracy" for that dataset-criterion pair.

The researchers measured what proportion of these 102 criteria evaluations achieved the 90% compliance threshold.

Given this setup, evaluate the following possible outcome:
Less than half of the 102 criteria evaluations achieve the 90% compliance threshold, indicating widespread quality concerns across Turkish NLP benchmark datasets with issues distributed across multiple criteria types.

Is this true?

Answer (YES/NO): YES